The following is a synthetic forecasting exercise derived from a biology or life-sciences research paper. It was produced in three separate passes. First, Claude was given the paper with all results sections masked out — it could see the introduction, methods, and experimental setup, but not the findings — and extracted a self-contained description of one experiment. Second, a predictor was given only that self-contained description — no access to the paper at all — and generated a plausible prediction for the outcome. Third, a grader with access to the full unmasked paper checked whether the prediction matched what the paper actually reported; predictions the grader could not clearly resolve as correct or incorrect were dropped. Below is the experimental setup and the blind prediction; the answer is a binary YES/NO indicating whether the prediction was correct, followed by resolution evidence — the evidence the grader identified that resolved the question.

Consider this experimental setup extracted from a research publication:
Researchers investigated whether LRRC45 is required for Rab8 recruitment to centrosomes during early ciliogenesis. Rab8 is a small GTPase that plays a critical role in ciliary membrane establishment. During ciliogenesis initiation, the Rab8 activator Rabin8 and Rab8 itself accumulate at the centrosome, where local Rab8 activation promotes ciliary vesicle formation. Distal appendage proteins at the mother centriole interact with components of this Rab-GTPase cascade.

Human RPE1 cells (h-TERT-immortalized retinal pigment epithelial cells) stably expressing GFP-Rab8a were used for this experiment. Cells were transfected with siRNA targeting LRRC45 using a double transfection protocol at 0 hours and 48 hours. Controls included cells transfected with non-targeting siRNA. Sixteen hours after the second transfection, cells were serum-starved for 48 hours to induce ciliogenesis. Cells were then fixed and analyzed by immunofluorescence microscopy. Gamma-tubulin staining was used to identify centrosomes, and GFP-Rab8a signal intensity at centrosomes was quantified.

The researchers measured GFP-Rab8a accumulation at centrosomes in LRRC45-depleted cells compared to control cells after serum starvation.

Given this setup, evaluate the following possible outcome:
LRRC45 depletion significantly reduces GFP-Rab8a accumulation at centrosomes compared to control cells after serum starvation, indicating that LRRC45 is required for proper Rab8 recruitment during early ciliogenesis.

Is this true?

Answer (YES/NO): YES